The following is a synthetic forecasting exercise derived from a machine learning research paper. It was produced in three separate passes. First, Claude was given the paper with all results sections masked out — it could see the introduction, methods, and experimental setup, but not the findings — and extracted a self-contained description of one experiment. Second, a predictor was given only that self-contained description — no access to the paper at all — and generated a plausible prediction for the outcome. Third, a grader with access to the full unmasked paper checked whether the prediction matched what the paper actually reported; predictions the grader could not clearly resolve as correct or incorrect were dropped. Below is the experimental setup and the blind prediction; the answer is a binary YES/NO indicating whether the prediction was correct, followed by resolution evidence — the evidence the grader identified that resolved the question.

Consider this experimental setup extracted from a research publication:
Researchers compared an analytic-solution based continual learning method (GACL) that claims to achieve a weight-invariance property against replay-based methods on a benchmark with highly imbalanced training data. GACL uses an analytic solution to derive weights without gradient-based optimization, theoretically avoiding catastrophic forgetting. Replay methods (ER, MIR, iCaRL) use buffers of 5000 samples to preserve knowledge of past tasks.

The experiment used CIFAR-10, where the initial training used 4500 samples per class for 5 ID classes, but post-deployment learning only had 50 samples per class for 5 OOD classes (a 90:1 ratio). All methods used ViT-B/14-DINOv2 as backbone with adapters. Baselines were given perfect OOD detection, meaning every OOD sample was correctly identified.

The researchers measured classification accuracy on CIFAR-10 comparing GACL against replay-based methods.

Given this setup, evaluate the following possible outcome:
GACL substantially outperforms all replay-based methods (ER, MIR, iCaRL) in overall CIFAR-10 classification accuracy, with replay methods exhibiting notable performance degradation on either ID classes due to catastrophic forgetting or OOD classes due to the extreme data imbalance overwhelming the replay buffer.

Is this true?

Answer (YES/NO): NO